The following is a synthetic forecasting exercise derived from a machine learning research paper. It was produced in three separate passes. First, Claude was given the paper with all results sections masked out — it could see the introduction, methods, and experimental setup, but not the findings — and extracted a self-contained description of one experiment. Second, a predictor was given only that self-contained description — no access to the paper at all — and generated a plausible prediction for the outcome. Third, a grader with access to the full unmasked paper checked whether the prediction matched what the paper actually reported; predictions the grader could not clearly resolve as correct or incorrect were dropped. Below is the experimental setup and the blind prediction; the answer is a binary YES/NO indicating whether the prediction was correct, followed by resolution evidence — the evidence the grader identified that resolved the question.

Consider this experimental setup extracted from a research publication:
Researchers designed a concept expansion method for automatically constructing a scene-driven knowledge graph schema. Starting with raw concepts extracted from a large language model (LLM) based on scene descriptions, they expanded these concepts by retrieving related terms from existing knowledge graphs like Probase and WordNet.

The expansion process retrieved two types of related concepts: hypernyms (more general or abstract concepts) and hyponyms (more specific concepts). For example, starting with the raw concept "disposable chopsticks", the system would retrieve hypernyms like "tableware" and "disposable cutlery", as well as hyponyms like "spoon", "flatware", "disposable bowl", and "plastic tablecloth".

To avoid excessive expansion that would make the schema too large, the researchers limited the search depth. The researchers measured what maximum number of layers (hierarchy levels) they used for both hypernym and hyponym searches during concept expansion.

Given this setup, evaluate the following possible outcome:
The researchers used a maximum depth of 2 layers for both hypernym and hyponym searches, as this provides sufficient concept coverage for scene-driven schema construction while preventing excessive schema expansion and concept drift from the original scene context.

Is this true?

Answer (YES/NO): YES